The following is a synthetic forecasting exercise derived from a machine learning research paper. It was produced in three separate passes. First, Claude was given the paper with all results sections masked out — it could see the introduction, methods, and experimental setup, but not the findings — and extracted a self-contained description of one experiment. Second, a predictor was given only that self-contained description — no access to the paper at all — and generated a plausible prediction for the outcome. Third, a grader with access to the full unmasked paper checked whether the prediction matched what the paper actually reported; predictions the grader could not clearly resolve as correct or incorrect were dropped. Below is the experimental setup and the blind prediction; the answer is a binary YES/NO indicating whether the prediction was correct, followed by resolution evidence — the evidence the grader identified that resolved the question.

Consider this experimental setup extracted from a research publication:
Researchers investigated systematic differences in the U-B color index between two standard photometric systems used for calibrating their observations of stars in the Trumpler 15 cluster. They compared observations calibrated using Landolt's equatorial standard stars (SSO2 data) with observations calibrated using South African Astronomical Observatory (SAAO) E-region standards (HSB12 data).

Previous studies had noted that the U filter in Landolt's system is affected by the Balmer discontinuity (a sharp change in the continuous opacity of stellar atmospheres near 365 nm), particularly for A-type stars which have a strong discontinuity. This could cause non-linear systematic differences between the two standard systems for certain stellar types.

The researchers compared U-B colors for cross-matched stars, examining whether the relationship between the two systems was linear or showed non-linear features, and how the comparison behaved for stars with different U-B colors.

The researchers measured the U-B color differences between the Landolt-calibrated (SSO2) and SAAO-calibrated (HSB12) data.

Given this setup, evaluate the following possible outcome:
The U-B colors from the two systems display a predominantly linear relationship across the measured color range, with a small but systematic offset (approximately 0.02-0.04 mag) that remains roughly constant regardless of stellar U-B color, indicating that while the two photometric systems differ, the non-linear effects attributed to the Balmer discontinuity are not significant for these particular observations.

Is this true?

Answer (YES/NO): NO